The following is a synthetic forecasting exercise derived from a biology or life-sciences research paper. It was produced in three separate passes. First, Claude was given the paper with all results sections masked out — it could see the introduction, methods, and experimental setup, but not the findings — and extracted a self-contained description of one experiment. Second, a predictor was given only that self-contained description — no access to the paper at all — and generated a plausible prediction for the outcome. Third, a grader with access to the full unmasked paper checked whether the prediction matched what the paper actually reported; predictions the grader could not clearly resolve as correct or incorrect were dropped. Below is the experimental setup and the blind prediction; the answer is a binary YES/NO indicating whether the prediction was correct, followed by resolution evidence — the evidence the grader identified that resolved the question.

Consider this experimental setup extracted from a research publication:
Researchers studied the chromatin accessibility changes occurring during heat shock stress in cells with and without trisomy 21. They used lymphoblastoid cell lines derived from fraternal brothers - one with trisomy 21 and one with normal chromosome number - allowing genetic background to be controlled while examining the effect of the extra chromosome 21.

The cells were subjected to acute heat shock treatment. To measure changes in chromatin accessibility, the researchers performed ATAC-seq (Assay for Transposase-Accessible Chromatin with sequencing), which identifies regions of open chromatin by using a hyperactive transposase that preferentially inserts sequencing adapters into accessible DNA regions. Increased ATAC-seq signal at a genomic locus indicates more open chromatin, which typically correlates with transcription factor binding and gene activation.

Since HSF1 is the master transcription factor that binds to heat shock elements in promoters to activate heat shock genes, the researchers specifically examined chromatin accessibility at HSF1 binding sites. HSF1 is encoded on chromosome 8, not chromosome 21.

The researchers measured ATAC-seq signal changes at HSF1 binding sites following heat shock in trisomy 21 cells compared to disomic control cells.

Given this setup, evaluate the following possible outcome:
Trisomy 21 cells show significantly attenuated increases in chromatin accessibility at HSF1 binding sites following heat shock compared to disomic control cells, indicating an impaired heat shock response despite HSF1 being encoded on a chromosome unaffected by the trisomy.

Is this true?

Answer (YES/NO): NO